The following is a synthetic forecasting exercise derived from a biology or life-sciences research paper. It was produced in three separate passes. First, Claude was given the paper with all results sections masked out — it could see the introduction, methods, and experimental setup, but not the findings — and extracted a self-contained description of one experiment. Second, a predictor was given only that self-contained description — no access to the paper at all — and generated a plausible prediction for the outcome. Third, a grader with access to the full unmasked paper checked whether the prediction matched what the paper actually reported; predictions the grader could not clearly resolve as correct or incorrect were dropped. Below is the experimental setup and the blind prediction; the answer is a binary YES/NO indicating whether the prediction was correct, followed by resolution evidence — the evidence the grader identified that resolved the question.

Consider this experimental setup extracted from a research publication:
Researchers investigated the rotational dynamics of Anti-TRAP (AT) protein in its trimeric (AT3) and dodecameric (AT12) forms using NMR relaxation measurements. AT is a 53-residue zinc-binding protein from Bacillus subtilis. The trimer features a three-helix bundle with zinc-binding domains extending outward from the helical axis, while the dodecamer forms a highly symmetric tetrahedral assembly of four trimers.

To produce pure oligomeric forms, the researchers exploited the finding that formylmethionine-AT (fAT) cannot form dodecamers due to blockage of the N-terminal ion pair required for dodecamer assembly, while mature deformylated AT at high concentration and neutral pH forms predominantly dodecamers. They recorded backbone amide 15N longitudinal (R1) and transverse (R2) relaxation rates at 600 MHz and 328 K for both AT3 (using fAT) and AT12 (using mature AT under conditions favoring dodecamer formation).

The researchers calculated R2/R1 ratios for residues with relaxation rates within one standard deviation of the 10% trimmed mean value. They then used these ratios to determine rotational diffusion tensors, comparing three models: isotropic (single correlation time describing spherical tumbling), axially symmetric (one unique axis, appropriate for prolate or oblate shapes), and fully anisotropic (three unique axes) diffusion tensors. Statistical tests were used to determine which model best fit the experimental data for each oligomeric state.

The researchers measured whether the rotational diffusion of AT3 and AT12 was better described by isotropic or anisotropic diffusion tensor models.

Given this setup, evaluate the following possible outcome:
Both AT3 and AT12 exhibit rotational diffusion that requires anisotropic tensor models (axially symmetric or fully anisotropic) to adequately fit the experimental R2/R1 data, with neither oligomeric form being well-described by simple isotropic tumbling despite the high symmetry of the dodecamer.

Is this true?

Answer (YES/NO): NO